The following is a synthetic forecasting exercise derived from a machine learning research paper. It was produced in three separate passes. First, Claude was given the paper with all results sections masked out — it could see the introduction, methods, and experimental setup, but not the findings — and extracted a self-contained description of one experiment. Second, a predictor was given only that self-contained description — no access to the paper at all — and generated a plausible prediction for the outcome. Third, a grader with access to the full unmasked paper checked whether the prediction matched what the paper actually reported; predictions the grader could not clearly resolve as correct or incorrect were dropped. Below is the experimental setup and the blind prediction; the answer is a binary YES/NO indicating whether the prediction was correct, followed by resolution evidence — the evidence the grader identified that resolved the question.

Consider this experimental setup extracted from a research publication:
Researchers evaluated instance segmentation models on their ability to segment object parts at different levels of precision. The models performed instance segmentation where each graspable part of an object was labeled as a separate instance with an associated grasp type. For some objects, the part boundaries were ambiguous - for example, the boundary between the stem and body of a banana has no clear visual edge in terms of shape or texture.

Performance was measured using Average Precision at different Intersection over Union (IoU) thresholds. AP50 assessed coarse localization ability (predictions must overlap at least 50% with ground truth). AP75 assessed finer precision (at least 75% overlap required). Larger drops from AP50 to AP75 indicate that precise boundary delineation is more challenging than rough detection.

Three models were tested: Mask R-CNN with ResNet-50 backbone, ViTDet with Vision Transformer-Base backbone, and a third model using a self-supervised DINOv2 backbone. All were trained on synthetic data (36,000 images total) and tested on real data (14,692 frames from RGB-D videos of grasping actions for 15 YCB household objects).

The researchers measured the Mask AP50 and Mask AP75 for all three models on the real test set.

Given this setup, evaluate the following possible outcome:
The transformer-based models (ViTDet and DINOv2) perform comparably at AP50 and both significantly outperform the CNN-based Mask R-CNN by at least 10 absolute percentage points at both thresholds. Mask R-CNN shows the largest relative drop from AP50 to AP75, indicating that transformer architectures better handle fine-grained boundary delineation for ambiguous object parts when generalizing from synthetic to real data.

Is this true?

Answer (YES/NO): NO